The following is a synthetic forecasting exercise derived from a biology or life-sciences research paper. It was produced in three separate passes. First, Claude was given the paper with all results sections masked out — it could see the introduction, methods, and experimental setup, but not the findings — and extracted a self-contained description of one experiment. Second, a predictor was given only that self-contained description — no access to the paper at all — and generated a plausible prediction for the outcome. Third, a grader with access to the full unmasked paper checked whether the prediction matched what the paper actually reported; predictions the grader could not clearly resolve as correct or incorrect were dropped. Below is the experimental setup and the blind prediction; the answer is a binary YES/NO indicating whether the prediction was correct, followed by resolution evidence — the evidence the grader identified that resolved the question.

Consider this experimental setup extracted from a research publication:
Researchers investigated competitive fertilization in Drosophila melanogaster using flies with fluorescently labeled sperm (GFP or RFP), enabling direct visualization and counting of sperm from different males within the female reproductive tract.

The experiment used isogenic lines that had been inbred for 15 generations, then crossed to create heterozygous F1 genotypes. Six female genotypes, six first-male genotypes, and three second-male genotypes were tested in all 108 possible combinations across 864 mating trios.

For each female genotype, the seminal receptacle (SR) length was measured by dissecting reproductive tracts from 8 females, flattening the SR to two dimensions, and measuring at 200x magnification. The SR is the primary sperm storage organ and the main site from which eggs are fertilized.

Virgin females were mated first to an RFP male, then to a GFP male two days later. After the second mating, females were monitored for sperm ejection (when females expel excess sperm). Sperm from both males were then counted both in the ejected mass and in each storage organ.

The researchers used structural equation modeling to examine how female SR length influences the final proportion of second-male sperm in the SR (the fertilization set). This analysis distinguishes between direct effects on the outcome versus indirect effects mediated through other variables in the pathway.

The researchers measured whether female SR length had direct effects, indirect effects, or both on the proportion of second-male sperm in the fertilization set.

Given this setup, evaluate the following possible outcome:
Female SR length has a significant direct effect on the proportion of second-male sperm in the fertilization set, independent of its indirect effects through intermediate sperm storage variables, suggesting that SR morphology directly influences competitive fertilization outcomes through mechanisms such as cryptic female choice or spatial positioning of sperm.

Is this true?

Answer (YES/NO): YES